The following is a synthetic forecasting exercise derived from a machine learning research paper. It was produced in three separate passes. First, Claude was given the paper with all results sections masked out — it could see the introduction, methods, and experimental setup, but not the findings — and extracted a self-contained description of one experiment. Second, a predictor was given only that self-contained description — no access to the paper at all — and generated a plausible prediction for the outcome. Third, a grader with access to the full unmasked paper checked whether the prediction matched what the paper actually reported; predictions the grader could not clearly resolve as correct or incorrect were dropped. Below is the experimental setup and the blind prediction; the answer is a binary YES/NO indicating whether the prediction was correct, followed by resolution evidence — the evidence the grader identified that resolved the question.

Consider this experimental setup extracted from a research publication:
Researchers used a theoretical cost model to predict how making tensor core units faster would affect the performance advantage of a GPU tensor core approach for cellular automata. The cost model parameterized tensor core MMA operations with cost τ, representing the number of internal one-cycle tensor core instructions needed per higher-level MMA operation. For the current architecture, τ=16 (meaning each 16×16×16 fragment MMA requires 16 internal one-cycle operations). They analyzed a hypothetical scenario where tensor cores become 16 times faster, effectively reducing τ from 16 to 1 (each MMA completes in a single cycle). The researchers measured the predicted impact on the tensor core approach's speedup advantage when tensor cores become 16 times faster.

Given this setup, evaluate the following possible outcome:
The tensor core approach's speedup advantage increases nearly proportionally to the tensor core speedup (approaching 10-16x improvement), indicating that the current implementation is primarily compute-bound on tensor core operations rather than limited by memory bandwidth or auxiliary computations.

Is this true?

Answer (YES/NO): NO